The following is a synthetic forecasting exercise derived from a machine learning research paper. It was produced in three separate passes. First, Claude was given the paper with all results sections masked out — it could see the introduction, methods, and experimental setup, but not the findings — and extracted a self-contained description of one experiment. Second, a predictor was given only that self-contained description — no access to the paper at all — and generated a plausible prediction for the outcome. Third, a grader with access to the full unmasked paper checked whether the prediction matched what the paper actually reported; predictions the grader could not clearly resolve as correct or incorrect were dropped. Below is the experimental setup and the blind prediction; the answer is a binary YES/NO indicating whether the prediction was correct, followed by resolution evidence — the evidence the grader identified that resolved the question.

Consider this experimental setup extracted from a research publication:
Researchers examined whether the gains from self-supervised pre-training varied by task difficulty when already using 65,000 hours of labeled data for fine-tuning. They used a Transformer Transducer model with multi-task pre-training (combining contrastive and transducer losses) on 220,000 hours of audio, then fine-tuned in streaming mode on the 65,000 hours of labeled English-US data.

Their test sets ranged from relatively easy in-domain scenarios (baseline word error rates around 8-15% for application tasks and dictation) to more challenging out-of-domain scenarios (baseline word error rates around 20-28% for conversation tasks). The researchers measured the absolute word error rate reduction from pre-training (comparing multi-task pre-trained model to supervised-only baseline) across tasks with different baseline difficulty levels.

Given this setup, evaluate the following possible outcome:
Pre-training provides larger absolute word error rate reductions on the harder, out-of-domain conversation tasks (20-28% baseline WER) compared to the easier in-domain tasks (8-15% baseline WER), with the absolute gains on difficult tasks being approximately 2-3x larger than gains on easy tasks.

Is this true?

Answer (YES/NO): NO